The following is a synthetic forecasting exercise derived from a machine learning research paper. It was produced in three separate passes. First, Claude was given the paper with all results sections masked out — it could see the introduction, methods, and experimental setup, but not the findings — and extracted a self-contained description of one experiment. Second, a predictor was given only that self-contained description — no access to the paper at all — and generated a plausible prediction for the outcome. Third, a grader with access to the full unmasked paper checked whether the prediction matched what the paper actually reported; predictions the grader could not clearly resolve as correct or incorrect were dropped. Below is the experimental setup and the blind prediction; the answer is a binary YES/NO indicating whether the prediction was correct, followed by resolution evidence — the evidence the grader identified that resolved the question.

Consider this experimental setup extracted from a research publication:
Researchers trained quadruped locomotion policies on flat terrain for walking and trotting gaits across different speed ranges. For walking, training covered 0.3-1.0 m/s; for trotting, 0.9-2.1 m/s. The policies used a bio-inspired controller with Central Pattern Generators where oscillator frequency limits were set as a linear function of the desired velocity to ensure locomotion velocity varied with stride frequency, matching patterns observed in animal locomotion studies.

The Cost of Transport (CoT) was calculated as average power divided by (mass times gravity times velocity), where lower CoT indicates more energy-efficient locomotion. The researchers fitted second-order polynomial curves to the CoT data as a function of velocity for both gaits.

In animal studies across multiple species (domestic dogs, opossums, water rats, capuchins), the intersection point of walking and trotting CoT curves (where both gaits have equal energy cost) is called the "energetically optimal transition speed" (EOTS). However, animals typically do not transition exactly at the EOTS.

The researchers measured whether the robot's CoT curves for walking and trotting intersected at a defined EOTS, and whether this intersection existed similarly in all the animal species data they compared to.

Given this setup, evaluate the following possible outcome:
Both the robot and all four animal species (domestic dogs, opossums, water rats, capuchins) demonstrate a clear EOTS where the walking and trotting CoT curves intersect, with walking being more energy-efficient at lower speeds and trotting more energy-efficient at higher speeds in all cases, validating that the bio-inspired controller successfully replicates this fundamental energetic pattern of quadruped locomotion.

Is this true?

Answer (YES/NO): NO